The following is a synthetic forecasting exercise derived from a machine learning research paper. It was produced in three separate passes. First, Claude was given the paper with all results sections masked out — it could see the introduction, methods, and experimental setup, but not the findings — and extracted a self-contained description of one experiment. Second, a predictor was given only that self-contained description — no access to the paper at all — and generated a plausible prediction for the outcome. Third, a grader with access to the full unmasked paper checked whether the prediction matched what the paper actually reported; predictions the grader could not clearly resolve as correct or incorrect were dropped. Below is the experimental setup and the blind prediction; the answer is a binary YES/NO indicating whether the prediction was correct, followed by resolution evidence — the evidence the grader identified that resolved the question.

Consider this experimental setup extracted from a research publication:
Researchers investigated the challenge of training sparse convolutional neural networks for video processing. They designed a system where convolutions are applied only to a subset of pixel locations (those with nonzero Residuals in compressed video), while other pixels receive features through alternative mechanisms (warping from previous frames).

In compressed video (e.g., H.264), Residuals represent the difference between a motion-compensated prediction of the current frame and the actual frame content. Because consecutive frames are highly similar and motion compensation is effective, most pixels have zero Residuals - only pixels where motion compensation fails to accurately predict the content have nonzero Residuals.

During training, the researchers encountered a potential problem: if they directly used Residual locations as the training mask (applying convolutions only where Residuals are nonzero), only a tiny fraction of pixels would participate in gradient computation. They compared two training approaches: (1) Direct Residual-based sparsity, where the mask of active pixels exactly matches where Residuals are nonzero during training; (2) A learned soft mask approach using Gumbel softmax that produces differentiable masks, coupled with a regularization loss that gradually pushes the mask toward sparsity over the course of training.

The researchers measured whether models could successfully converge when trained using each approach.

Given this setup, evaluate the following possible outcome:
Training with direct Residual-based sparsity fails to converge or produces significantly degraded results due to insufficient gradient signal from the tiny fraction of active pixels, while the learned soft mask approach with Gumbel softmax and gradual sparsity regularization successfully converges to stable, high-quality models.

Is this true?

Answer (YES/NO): YES